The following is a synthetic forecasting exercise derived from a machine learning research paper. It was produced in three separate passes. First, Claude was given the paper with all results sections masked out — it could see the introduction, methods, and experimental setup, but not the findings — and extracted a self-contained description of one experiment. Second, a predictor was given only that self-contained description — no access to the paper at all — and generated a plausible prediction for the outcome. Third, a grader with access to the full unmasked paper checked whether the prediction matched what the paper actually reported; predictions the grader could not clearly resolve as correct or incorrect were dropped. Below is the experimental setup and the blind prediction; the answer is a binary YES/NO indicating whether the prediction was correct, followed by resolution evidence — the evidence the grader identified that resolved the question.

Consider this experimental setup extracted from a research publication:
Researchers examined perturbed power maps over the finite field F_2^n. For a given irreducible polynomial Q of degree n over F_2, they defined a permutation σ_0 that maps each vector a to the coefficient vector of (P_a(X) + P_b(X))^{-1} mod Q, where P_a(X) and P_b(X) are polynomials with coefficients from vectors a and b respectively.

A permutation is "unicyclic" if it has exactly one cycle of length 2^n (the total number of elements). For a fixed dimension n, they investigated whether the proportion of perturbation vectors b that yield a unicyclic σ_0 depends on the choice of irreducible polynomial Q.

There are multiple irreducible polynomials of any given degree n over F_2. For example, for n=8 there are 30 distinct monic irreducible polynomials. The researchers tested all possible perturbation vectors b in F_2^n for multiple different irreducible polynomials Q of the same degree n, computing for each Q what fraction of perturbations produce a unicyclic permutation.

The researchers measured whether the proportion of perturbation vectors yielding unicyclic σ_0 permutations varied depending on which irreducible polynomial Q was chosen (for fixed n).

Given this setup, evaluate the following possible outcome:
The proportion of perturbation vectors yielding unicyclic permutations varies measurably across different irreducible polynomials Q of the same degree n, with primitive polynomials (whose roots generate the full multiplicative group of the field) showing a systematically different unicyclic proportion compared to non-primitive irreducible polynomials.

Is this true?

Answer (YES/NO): NO